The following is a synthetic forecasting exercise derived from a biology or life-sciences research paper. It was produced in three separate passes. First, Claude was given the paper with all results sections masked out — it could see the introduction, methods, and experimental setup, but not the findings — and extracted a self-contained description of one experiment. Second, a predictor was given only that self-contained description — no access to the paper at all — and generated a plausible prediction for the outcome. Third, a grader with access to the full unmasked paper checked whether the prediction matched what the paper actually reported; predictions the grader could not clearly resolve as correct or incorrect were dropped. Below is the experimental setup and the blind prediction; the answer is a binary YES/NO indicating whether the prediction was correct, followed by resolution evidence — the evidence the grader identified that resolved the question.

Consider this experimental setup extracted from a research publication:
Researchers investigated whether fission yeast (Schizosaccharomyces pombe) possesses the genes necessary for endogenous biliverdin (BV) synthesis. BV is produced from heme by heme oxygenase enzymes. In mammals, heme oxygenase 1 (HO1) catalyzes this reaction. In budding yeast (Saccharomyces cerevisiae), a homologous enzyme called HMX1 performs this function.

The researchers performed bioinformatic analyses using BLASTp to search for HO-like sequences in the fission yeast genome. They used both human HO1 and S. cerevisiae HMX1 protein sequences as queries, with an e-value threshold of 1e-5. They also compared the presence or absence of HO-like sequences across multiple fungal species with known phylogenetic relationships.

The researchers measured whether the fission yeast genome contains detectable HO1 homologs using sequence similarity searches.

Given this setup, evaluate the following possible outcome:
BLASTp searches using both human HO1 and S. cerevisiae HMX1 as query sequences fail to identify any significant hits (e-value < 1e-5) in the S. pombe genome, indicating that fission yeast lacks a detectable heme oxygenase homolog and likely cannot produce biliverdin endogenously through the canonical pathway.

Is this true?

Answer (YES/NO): YES